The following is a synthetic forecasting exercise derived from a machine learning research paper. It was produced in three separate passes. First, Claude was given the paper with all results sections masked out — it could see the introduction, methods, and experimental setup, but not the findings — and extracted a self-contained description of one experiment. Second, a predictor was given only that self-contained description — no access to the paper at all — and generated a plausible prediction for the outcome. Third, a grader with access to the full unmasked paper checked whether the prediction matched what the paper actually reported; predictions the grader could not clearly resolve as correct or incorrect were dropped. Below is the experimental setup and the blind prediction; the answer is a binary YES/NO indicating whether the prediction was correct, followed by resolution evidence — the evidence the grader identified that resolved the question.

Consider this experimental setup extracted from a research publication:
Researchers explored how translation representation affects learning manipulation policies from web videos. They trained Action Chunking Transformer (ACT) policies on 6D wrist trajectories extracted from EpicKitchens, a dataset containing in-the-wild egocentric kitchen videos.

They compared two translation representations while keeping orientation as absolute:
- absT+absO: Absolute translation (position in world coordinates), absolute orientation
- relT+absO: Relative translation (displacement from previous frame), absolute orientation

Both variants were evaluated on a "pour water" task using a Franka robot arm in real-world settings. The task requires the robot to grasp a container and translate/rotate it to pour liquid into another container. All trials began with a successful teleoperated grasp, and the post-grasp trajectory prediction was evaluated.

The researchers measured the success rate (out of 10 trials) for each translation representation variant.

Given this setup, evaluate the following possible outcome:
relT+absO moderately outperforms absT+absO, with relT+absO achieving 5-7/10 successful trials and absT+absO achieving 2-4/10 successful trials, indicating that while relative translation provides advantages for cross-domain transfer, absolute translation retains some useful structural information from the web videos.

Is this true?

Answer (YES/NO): NO